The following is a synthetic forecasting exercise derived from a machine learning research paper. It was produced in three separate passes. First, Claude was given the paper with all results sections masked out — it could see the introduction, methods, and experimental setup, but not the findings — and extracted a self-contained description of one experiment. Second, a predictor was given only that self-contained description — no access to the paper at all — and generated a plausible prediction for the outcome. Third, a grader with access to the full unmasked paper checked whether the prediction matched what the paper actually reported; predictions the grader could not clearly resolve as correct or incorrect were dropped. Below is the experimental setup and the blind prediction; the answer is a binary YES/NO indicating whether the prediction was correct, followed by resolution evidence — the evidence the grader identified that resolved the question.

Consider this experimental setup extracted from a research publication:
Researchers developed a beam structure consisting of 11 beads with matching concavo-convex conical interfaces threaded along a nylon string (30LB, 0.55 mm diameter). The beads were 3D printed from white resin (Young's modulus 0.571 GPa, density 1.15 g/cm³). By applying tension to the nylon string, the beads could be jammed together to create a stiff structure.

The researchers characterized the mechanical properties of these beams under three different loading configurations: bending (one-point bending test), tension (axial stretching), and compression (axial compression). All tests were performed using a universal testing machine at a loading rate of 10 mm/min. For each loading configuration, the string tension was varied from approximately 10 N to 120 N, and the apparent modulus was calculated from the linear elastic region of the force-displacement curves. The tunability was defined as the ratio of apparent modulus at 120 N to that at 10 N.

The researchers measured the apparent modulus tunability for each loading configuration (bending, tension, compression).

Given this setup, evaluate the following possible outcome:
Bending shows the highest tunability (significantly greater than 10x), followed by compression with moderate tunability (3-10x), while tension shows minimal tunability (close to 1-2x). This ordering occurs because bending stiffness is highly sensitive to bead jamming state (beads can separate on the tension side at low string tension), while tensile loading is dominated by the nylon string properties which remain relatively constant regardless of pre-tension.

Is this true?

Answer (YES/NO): NO